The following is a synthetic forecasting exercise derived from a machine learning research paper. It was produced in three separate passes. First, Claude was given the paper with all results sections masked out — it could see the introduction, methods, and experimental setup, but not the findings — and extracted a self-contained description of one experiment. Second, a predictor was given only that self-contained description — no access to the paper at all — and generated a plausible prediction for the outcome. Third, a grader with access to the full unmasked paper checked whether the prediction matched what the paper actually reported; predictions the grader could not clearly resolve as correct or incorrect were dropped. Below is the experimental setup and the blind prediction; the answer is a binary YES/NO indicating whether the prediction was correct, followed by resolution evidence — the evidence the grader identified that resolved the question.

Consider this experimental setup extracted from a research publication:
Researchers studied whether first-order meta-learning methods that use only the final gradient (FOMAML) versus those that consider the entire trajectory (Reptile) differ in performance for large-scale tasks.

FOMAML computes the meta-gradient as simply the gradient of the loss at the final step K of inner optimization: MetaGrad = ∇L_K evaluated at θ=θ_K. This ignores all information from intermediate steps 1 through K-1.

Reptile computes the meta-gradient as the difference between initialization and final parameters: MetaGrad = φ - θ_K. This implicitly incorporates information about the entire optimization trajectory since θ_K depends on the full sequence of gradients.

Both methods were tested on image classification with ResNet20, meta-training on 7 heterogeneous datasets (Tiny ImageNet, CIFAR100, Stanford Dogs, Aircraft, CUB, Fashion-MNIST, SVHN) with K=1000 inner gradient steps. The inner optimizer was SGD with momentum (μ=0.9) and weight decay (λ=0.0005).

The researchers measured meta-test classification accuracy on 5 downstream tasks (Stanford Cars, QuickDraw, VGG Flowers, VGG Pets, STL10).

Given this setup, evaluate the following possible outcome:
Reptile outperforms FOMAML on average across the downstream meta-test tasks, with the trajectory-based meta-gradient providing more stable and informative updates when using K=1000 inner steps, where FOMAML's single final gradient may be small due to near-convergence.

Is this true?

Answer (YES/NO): YES